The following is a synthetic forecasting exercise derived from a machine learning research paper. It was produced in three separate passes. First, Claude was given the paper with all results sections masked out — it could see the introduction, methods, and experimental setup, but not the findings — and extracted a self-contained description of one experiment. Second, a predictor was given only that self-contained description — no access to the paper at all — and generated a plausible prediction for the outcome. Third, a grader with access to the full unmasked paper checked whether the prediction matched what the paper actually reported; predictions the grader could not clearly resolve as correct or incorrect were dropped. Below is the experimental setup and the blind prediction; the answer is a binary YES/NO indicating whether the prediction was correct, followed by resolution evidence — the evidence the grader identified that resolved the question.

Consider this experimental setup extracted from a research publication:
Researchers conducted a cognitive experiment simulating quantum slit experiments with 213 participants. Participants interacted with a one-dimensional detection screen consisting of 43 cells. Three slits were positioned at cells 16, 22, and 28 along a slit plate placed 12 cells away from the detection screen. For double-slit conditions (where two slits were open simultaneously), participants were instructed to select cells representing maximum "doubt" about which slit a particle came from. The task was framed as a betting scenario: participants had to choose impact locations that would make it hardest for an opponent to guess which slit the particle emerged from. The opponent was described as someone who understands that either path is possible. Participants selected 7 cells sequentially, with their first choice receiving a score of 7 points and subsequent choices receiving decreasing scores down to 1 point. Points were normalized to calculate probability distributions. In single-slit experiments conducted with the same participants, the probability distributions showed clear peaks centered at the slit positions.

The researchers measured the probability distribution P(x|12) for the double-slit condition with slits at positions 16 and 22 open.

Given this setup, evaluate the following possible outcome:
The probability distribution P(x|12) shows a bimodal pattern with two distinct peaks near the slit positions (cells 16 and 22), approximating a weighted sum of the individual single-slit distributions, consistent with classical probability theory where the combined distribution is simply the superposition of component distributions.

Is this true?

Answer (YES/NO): NO